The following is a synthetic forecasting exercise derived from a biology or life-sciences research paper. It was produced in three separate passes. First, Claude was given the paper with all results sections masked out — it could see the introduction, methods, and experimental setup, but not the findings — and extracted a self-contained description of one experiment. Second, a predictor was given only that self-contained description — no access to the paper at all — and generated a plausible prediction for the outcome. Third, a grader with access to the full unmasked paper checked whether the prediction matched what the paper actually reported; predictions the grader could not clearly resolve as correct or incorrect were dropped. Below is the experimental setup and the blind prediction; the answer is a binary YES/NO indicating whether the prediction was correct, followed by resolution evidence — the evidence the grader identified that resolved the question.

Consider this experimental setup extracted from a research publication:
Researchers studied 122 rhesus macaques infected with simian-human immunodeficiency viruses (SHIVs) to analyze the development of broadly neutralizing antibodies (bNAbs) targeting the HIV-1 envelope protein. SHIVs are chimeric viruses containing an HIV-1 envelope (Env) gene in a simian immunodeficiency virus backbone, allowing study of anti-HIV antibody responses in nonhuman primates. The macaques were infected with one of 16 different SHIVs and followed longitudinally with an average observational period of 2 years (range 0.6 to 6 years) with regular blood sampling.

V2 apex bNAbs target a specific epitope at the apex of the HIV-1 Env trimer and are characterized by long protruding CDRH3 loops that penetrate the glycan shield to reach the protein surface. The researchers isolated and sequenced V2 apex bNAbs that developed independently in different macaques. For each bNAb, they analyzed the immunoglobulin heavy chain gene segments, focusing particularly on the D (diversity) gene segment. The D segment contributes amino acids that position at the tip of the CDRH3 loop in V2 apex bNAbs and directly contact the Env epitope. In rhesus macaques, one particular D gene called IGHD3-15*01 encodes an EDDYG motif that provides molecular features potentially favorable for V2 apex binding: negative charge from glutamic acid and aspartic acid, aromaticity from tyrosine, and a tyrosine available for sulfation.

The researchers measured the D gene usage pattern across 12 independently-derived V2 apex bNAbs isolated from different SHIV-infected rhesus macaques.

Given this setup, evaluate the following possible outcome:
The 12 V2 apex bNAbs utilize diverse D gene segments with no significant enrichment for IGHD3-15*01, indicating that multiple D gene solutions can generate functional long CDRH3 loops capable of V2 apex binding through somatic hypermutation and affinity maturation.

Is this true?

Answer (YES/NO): NO